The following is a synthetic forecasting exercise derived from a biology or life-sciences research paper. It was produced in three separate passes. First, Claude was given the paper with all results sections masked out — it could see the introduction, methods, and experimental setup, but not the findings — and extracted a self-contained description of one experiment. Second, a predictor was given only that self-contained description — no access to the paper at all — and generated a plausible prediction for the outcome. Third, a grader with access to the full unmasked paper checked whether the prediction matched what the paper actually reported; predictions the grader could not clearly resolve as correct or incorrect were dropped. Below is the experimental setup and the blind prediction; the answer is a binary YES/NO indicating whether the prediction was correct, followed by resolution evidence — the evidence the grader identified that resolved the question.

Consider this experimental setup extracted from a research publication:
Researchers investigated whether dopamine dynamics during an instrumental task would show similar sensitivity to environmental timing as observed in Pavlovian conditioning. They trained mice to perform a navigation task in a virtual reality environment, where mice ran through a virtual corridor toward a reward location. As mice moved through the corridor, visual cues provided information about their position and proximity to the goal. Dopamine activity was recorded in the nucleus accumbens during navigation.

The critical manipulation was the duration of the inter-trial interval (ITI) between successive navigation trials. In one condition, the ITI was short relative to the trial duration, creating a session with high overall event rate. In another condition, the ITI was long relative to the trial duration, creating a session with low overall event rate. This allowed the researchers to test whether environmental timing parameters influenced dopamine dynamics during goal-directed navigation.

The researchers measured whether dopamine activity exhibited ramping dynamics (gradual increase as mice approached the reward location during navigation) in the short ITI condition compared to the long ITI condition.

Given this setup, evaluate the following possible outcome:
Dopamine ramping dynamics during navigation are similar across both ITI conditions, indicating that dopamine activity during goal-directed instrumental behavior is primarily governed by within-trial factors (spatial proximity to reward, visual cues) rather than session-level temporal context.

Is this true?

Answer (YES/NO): NO